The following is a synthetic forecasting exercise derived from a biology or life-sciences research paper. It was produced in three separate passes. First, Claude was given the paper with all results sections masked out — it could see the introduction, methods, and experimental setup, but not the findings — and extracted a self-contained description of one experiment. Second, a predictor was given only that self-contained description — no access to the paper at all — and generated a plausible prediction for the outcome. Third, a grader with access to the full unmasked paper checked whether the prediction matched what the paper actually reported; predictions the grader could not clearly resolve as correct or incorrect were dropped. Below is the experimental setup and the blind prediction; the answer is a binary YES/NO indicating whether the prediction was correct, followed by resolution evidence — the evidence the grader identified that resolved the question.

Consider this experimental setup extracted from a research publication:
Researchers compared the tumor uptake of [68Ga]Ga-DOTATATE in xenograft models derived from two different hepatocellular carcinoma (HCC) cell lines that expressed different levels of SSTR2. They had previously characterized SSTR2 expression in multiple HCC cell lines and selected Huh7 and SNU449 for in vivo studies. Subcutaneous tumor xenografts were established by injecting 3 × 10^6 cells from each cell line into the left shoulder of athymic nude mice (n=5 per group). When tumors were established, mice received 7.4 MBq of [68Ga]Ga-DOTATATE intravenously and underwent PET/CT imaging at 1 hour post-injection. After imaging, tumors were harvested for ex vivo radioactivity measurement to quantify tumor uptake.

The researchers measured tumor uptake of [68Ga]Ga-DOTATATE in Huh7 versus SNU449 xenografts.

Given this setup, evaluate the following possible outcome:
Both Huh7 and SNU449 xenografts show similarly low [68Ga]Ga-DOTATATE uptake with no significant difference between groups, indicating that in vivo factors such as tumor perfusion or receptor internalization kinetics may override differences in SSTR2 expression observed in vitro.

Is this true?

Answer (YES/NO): NO